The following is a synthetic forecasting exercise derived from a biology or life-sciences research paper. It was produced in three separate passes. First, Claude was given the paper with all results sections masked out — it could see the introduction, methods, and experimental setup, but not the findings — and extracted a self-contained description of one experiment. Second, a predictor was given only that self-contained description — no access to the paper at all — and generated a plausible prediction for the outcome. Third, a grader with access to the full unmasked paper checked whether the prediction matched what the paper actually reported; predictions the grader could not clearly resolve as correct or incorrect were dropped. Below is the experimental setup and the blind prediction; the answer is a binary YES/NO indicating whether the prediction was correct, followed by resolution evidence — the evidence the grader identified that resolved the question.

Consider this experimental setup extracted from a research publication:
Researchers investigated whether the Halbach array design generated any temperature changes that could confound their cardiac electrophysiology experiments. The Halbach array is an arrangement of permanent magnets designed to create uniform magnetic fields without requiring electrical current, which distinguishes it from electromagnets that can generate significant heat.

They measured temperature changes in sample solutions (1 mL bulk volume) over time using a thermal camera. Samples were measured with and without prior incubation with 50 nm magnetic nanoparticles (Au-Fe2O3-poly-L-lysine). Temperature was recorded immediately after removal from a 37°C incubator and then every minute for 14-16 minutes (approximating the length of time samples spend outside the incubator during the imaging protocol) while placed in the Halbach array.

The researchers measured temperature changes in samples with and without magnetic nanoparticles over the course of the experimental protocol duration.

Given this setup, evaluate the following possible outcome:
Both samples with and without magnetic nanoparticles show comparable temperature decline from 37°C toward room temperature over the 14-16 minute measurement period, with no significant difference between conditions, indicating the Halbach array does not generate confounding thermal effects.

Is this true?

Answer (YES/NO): YES